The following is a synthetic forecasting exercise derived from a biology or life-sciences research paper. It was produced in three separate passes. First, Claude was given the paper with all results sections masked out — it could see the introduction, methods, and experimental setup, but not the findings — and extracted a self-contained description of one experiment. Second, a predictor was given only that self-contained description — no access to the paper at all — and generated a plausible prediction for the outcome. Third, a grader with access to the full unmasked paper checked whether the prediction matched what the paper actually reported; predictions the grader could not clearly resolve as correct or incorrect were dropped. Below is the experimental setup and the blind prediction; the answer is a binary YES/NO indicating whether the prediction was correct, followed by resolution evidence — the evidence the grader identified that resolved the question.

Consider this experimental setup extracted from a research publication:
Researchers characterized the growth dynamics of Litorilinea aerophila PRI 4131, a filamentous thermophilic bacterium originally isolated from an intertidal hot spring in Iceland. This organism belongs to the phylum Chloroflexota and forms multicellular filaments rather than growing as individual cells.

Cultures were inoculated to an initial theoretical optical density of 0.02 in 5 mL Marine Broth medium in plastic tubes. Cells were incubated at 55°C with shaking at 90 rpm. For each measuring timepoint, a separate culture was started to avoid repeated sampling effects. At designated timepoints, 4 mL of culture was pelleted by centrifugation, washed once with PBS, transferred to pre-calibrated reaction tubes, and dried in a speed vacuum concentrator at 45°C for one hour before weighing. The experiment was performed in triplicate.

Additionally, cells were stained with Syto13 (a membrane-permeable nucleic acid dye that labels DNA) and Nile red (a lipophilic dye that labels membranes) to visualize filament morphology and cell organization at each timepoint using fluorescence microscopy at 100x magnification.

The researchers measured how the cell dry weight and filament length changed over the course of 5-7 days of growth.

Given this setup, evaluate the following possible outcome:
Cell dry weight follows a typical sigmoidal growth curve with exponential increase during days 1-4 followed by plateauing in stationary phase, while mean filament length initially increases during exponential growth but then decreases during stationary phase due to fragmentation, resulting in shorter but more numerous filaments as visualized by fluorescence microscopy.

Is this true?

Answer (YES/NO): NO